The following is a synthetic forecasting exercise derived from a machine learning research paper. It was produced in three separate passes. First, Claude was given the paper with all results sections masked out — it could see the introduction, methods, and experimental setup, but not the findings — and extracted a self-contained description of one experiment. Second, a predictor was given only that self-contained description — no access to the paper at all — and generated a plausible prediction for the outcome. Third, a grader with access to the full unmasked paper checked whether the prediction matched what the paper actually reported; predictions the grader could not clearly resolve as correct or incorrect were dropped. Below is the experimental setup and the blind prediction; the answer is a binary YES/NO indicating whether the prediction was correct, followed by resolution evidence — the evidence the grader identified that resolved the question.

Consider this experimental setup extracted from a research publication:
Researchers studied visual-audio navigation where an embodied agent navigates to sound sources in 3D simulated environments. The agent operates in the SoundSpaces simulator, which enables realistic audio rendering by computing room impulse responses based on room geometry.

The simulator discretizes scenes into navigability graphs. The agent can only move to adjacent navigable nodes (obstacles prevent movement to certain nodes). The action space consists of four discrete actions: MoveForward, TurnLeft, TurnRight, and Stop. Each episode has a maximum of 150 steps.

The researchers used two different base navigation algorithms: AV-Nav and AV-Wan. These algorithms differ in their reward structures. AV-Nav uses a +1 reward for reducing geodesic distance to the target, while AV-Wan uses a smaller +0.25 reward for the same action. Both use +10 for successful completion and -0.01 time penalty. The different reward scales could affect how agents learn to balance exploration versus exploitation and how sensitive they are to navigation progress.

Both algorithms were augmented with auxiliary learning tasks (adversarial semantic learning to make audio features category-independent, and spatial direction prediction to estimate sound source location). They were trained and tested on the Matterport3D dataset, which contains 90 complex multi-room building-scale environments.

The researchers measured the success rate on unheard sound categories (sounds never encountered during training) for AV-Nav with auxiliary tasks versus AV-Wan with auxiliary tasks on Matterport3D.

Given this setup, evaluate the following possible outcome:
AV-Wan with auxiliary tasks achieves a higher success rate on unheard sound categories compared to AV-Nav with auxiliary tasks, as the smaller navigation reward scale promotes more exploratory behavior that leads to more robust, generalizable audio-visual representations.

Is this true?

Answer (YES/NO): YES